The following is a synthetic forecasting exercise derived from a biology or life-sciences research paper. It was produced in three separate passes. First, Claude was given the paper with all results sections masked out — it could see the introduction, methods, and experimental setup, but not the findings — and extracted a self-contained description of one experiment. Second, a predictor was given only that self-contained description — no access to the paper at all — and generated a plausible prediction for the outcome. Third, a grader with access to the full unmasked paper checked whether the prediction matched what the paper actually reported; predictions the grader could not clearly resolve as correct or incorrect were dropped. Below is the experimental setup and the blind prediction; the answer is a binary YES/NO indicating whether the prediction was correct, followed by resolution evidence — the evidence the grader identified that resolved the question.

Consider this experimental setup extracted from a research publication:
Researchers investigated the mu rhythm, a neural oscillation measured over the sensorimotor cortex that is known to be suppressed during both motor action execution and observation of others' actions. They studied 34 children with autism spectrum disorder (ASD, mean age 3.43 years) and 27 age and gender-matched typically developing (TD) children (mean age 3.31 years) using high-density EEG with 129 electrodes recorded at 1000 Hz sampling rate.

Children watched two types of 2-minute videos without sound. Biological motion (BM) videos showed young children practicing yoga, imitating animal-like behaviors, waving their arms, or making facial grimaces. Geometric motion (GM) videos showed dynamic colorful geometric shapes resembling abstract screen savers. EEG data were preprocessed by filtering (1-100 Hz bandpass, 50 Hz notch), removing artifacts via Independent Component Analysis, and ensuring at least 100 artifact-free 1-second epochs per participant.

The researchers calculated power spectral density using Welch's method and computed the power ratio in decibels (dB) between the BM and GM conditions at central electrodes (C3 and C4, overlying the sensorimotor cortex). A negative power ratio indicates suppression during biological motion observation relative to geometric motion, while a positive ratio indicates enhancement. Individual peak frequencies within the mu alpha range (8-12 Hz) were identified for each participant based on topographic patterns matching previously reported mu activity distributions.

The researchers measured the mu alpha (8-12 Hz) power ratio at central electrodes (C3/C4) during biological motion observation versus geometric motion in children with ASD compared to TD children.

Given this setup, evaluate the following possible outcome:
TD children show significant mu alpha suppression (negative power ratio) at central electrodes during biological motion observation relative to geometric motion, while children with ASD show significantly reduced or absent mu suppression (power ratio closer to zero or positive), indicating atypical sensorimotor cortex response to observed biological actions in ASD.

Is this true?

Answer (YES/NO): NO